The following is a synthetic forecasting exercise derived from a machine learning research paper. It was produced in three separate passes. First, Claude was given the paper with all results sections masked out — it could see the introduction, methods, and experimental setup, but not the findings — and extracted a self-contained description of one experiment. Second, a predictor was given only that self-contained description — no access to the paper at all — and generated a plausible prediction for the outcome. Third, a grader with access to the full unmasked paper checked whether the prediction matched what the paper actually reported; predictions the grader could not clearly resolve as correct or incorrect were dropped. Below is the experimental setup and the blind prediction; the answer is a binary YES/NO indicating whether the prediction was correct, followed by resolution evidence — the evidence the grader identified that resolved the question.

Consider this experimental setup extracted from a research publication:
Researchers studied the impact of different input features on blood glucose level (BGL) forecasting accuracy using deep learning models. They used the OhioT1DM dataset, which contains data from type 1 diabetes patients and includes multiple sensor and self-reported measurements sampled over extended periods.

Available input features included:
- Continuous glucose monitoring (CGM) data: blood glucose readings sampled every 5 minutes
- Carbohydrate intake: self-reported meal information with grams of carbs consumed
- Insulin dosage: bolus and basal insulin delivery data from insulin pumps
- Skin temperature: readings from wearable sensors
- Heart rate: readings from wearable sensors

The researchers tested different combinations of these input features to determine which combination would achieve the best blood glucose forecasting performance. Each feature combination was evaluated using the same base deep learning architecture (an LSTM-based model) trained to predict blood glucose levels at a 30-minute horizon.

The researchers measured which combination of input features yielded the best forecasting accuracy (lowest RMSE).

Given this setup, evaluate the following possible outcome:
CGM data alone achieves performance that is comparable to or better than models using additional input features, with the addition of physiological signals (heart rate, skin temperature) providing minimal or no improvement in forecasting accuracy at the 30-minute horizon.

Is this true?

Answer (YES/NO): NO